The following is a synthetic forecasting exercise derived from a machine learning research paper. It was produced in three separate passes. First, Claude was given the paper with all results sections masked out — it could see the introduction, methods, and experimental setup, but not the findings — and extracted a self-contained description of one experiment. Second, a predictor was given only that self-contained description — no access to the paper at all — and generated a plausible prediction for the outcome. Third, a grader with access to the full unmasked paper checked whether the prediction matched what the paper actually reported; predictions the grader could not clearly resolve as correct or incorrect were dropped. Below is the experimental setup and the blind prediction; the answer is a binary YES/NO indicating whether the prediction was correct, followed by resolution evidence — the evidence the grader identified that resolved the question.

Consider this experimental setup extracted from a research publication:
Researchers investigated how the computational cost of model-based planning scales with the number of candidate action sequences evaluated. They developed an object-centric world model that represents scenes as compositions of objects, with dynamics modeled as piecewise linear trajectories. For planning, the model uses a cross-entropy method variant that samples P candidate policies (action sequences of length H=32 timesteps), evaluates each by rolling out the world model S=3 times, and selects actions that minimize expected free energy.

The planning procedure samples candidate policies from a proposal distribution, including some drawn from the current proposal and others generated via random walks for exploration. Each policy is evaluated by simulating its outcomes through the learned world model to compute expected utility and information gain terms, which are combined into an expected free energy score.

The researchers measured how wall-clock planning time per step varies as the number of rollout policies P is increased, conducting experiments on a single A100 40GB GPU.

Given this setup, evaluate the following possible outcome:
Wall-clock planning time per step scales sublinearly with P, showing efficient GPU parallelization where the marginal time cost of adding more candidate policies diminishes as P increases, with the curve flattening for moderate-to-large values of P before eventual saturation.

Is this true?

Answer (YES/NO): NO